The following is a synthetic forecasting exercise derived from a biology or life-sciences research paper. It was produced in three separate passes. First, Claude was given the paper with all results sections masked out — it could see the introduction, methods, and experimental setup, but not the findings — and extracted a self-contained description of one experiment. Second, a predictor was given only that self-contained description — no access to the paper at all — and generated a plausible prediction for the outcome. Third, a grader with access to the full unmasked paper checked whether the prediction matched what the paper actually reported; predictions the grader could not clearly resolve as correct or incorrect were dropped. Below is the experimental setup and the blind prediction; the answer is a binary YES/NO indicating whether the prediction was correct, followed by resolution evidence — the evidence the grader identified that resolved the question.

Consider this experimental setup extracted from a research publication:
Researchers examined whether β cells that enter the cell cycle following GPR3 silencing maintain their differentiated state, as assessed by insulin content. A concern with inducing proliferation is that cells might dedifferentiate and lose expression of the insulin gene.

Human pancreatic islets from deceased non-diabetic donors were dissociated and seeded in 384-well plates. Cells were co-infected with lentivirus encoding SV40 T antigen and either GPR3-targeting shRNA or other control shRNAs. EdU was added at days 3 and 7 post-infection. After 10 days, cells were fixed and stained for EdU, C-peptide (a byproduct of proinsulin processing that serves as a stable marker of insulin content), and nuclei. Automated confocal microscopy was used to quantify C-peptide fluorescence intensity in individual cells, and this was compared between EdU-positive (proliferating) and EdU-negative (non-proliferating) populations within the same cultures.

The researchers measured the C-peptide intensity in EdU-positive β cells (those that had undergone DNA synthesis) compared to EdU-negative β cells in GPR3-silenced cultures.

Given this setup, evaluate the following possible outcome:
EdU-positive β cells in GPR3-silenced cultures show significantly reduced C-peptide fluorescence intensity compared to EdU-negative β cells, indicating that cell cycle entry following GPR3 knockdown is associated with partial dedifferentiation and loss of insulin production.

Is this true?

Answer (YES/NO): YES